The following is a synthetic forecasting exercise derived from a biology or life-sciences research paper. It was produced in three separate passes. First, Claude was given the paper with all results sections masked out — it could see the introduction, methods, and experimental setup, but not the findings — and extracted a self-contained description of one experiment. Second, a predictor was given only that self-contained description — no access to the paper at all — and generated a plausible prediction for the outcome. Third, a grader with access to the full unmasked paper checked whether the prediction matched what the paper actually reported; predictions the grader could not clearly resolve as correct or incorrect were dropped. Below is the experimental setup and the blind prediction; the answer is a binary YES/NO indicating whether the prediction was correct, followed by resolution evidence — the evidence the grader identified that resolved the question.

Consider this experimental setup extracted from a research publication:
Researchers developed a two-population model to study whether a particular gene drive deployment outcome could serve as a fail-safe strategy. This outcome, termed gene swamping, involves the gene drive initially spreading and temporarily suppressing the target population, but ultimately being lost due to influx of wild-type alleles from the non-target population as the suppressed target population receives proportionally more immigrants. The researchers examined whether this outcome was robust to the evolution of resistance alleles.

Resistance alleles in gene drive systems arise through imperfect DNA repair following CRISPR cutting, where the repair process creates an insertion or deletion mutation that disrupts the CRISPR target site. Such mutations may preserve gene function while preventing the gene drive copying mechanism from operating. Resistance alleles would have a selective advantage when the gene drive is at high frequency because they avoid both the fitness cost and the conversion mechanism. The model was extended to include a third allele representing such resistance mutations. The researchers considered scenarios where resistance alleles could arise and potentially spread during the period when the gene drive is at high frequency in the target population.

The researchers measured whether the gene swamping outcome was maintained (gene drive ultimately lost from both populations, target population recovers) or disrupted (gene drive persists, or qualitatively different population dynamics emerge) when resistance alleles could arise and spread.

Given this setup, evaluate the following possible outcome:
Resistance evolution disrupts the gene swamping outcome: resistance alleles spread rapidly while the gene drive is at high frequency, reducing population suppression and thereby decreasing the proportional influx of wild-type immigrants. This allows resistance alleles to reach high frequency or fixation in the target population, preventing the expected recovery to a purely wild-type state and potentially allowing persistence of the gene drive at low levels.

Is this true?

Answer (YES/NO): NO